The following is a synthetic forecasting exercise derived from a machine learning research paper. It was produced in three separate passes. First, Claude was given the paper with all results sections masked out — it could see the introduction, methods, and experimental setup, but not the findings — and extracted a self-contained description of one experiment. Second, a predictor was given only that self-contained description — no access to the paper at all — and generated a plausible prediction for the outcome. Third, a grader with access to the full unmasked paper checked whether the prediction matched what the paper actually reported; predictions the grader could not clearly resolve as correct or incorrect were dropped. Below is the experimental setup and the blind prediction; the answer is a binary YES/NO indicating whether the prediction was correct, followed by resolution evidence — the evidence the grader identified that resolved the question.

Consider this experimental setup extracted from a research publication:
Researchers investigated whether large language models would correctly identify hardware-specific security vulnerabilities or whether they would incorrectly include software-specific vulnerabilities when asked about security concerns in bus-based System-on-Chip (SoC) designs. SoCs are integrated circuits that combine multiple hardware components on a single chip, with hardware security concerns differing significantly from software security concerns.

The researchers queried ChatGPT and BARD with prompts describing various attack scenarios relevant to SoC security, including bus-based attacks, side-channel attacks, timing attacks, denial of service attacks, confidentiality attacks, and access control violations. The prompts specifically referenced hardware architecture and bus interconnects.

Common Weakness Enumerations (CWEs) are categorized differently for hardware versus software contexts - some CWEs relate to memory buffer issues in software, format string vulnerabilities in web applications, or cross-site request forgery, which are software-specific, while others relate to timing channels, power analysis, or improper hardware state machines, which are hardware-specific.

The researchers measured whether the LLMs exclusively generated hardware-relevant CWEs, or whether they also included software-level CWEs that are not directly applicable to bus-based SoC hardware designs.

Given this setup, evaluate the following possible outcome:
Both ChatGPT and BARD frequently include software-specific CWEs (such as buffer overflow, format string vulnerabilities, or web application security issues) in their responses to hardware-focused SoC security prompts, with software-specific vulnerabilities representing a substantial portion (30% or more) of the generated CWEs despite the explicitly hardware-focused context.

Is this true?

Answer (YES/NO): YES